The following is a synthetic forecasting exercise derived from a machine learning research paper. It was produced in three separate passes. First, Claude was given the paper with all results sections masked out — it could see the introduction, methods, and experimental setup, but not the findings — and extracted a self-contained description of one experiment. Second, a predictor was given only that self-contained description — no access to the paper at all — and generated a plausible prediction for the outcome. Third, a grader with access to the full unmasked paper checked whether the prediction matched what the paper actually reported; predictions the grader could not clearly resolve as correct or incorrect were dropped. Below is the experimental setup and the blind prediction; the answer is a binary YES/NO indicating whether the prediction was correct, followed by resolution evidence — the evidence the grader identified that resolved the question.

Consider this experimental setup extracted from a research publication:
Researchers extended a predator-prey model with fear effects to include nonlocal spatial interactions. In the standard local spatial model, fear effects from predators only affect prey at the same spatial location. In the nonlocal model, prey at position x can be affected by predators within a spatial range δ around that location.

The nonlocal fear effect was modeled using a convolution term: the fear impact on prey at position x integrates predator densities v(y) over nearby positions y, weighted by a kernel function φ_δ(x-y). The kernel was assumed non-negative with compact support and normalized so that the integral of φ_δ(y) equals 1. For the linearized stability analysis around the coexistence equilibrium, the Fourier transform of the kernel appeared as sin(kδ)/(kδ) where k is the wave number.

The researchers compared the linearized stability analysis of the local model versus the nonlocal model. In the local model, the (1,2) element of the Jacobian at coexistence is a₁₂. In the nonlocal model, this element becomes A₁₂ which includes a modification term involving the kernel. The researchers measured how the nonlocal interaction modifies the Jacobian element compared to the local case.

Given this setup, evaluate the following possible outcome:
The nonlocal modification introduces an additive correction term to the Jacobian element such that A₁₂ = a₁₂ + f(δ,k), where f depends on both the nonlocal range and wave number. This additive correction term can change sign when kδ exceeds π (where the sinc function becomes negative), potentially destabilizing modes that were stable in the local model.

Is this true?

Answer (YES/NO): NO